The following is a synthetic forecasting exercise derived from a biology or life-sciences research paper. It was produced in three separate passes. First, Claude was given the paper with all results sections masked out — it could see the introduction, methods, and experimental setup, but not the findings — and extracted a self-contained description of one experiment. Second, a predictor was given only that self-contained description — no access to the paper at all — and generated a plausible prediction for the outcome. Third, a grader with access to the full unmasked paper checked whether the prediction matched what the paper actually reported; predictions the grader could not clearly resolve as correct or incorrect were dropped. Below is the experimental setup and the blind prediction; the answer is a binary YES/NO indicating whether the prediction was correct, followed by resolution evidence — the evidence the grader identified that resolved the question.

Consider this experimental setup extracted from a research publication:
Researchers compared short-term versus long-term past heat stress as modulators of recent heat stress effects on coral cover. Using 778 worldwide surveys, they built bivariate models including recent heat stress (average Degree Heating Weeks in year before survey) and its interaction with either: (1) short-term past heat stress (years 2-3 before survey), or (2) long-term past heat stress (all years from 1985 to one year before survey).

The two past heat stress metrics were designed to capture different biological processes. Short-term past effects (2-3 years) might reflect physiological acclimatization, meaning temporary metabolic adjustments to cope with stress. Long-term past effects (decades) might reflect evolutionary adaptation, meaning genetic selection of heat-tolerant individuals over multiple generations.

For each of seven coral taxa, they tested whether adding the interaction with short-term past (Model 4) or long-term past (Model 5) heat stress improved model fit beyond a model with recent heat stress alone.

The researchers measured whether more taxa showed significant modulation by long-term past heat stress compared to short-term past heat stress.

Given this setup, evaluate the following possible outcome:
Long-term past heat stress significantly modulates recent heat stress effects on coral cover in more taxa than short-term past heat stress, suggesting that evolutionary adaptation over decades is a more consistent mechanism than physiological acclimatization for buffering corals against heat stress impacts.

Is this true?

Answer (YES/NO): YES